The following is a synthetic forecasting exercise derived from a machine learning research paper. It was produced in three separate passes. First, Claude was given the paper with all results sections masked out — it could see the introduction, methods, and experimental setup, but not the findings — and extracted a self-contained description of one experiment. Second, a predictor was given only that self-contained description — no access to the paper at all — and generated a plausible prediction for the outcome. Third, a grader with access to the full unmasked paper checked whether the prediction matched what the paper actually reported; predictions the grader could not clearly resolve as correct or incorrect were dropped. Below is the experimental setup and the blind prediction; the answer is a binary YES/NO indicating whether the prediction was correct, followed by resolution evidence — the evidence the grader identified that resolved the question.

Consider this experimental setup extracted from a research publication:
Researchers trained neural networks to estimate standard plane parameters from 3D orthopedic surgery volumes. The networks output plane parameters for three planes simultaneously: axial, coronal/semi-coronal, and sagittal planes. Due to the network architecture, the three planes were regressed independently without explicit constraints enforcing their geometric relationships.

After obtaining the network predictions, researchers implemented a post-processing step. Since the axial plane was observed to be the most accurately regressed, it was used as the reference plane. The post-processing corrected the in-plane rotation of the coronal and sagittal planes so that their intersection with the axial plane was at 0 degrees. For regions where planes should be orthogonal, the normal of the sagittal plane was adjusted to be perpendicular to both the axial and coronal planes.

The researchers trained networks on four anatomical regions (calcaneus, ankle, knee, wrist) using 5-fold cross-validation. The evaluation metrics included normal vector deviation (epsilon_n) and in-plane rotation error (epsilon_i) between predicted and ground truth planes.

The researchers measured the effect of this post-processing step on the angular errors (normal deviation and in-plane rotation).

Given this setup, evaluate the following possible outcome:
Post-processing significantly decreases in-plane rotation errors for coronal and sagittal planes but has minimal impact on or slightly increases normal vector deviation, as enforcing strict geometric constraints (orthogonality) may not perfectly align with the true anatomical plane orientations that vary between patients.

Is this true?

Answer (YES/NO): NO